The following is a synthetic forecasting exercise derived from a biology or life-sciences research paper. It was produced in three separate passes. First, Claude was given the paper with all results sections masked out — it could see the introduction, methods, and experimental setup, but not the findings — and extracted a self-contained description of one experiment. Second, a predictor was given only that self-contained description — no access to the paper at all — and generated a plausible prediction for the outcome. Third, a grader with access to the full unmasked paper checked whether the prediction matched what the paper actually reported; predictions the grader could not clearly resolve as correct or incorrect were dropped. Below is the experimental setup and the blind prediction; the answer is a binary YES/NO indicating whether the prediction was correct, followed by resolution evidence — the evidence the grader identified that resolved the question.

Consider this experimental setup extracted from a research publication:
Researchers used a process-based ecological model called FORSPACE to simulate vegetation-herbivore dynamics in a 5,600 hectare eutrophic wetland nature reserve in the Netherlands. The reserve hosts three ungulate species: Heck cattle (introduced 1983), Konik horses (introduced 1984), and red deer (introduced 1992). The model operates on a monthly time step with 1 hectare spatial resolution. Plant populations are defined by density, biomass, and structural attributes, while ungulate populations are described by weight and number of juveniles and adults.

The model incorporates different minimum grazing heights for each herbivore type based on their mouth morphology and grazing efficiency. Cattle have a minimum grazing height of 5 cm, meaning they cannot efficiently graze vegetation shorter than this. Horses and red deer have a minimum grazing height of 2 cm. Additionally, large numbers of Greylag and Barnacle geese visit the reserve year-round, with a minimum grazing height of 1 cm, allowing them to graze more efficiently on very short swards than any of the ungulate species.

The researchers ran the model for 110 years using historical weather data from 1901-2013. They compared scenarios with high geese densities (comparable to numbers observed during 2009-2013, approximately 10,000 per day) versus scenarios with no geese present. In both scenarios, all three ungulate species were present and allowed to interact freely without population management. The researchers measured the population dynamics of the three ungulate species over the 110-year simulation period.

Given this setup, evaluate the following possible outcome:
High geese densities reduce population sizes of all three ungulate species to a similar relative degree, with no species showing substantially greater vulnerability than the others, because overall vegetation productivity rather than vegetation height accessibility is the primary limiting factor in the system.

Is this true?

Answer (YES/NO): NO